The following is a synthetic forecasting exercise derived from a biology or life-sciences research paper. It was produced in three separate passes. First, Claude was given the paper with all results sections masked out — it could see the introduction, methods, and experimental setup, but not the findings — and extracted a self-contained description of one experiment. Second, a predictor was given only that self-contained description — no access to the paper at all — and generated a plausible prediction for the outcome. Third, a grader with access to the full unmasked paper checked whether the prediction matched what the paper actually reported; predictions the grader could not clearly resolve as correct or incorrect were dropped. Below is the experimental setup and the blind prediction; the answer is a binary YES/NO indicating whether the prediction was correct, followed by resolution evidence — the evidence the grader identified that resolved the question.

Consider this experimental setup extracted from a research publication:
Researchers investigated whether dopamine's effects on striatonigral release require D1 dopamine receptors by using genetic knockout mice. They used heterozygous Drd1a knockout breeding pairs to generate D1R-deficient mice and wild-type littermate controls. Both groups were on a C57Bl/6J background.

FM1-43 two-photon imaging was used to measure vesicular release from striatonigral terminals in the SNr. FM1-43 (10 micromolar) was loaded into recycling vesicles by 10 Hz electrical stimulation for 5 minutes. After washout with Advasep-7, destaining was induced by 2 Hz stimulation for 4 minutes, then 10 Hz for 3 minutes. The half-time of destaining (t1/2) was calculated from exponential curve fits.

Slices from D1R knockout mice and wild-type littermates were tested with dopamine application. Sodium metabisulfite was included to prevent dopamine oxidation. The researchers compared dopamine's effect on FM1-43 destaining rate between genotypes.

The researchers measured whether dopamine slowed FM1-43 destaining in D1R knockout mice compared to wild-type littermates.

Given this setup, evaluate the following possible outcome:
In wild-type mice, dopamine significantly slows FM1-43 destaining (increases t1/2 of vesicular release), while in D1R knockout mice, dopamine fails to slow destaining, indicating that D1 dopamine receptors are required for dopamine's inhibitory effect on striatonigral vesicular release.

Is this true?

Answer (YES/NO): NO